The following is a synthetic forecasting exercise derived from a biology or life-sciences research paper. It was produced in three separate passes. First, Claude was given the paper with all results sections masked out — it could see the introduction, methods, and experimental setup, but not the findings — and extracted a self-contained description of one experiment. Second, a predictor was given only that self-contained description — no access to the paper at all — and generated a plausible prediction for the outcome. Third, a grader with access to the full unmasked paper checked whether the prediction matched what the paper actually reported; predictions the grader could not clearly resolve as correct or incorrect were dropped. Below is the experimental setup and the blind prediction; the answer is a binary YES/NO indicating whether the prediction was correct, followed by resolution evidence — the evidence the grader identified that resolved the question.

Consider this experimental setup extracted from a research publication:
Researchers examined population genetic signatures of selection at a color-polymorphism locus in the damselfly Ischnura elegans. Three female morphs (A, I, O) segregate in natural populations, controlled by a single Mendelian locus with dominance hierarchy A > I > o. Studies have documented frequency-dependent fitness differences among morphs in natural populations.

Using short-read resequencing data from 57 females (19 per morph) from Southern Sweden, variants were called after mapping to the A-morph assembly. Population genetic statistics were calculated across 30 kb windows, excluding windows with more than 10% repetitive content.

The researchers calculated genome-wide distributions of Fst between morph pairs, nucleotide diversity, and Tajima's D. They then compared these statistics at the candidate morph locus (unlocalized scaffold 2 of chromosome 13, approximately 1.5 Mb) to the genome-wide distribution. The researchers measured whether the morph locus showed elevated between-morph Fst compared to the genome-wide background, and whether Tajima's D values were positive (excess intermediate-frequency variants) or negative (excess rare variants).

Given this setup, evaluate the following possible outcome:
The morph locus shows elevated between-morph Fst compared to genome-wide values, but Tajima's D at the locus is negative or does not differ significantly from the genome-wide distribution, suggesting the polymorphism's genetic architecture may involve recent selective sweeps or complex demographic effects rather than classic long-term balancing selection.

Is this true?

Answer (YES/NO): NO